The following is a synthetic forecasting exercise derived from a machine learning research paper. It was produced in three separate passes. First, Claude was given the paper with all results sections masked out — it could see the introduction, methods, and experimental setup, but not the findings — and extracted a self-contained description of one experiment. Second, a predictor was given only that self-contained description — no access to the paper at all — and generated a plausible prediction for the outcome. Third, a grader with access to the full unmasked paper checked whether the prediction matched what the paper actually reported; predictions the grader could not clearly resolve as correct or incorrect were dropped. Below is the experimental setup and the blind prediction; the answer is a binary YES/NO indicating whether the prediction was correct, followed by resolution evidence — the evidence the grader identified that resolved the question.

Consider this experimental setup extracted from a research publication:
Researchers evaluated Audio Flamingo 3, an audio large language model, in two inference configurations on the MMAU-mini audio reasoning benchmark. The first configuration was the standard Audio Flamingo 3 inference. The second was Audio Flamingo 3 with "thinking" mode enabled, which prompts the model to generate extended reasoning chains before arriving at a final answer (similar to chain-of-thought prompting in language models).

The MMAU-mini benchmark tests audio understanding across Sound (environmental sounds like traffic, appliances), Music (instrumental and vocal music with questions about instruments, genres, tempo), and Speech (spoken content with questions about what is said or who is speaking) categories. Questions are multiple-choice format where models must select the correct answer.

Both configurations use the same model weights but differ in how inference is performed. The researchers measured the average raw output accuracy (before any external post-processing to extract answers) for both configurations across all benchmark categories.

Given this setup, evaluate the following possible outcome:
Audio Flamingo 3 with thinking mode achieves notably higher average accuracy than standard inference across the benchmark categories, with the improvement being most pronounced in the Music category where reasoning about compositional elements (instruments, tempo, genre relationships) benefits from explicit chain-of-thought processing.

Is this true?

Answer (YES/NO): NO